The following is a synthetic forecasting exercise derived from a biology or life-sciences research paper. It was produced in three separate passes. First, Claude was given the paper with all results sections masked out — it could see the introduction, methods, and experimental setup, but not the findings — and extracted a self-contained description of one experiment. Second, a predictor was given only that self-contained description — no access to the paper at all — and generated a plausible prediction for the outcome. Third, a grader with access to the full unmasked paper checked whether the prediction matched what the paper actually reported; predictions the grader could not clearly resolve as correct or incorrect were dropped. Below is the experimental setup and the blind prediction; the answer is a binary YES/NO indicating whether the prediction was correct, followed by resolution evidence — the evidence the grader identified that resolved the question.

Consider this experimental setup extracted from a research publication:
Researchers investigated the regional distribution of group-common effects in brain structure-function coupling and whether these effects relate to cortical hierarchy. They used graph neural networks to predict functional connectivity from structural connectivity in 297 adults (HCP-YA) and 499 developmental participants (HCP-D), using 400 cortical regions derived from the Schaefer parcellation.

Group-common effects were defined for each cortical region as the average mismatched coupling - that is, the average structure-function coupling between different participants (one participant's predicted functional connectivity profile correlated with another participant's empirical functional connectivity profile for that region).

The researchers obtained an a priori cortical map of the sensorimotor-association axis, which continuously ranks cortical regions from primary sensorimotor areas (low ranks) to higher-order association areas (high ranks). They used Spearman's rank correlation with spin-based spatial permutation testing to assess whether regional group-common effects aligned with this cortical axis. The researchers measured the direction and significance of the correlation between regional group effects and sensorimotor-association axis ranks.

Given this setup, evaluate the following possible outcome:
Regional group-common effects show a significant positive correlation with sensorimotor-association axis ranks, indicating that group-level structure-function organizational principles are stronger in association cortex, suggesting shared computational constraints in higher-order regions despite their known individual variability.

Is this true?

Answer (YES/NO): NO